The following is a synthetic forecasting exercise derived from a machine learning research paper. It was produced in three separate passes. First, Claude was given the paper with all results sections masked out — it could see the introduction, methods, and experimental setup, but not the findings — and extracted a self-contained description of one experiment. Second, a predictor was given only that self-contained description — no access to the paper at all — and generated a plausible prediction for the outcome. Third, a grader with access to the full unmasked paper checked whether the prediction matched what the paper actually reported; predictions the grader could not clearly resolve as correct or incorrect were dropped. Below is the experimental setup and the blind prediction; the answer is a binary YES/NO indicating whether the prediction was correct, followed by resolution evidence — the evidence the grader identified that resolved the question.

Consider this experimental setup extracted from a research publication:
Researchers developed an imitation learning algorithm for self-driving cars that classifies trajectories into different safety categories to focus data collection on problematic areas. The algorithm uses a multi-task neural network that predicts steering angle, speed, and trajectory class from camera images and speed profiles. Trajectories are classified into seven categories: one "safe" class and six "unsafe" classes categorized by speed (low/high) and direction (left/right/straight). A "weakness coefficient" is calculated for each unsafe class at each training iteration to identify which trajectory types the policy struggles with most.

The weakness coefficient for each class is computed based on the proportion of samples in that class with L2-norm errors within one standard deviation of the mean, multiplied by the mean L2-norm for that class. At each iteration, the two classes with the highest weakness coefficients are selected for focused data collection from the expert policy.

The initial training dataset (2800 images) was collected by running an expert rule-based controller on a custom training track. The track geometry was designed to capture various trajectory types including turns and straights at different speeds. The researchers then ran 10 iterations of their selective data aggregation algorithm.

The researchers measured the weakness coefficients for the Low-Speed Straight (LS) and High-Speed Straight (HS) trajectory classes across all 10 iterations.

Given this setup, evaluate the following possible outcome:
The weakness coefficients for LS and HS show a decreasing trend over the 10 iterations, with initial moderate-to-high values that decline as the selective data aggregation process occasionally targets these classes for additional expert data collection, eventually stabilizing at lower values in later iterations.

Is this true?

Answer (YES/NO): NO